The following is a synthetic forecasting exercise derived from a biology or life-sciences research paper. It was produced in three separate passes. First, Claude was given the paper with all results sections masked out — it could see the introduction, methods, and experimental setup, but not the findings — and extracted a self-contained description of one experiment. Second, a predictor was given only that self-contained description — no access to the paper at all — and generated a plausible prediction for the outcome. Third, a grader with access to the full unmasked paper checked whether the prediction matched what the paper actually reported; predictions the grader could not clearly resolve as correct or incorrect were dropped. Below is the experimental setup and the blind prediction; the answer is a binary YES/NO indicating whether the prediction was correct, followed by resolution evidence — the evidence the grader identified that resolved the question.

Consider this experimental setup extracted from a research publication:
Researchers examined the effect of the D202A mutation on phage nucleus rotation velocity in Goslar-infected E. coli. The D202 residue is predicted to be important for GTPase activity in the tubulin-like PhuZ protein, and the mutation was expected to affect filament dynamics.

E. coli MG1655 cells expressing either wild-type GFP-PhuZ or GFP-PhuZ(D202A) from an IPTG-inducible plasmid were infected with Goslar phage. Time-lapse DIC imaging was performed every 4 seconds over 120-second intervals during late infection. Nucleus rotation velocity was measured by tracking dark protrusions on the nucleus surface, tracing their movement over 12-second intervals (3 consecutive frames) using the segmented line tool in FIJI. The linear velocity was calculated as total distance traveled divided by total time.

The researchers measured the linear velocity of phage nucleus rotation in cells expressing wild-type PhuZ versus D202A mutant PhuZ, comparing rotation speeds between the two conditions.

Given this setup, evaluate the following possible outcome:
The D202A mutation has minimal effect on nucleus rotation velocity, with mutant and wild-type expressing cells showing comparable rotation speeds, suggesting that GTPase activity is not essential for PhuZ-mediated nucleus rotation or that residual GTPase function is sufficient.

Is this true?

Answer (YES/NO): NO